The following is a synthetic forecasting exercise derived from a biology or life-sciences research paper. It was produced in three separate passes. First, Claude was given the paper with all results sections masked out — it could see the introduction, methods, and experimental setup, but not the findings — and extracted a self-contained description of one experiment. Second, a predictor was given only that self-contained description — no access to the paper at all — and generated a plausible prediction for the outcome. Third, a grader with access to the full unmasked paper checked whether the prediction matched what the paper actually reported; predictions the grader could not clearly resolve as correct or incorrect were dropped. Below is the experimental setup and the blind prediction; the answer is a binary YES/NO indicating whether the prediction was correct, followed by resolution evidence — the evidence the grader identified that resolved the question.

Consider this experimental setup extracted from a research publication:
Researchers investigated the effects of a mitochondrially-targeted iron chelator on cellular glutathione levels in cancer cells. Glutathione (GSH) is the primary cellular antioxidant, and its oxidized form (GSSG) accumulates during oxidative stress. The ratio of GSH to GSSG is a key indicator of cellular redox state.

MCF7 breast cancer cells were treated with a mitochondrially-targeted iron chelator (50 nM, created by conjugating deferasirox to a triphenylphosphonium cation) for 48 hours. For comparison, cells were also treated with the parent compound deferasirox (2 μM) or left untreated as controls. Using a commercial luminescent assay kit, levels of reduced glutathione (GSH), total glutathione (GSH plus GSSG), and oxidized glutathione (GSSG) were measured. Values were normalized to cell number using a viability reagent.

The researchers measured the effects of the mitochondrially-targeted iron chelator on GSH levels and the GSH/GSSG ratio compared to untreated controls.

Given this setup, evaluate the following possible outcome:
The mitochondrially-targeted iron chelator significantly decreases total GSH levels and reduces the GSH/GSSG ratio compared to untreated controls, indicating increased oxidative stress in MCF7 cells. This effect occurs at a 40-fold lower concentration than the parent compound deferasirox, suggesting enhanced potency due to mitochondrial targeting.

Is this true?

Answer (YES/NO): YES